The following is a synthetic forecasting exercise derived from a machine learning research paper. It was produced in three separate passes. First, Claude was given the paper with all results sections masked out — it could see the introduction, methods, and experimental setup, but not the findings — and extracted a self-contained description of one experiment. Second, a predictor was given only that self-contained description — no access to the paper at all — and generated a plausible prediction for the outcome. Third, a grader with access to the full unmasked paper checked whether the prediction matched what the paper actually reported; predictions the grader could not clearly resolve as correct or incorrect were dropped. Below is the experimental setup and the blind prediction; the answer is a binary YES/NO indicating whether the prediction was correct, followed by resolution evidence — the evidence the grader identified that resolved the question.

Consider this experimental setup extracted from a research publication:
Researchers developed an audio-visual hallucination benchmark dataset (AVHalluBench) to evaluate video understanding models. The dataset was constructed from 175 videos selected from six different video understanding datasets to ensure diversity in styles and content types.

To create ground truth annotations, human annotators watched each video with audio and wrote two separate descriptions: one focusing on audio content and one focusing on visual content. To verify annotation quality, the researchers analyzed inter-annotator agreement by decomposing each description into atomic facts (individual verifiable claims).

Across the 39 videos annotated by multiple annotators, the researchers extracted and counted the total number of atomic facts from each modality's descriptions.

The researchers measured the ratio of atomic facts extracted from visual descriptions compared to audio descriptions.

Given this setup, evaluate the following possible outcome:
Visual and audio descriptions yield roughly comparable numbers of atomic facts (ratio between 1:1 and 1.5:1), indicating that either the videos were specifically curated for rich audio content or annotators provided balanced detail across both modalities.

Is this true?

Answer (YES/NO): NO